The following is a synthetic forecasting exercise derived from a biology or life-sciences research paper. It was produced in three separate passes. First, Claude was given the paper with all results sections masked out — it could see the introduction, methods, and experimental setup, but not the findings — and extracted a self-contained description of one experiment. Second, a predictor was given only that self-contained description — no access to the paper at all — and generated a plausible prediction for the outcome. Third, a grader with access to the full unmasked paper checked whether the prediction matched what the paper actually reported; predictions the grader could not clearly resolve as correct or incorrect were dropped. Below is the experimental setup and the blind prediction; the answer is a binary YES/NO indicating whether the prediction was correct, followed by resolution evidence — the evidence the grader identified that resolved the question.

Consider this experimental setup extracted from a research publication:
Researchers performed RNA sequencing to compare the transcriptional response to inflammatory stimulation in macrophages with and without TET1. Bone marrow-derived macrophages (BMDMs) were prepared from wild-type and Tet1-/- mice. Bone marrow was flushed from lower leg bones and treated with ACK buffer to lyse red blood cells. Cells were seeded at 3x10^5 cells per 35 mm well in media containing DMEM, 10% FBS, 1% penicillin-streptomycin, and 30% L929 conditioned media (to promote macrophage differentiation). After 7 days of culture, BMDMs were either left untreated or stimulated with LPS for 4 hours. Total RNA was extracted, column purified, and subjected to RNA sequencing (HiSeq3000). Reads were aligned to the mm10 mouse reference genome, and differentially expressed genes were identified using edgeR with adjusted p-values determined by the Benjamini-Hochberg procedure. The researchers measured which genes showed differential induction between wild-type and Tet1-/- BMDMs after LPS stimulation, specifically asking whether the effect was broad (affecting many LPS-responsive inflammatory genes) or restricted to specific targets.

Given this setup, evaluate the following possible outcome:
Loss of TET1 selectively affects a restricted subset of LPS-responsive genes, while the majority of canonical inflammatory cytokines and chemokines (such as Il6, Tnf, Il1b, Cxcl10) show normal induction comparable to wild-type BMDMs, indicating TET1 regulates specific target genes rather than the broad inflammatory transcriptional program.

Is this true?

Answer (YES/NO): YES